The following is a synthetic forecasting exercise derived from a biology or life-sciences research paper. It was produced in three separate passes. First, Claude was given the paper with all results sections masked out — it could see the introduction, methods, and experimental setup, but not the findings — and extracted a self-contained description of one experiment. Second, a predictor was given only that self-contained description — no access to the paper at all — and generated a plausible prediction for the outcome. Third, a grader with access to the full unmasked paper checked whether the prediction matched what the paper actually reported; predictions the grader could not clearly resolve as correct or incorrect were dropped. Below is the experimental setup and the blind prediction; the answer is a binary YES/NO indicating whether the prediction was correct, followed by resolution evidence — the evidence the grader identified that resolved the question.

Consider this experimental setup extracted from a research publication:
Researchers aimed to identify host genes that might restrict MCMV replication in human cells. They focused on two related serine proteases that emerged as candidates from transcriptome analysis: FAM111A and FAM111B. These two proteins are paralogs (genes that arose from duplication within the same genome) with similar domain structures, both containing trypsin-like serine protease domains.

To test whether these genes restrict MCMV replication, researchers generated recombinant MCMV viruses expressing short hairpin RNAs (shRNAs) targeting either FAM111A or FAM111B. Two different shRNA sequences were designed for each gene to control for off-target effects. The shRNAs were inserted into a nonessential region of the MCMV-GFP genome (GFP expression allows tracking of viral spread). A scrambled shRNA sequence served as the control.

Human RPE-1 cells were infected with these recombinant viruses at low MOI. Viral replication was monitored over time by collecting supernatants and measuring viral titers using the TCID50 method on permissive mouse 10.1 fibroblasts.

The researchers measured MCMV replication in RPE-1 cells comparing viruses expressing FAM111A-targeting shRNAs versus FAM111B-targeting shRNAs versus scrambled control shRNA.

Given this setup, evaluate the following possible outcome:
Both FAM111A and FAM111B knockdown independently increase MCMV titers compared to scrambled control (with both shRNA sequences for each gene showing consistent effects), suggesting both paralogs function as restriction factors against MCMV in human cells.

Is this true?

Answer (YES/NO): NO